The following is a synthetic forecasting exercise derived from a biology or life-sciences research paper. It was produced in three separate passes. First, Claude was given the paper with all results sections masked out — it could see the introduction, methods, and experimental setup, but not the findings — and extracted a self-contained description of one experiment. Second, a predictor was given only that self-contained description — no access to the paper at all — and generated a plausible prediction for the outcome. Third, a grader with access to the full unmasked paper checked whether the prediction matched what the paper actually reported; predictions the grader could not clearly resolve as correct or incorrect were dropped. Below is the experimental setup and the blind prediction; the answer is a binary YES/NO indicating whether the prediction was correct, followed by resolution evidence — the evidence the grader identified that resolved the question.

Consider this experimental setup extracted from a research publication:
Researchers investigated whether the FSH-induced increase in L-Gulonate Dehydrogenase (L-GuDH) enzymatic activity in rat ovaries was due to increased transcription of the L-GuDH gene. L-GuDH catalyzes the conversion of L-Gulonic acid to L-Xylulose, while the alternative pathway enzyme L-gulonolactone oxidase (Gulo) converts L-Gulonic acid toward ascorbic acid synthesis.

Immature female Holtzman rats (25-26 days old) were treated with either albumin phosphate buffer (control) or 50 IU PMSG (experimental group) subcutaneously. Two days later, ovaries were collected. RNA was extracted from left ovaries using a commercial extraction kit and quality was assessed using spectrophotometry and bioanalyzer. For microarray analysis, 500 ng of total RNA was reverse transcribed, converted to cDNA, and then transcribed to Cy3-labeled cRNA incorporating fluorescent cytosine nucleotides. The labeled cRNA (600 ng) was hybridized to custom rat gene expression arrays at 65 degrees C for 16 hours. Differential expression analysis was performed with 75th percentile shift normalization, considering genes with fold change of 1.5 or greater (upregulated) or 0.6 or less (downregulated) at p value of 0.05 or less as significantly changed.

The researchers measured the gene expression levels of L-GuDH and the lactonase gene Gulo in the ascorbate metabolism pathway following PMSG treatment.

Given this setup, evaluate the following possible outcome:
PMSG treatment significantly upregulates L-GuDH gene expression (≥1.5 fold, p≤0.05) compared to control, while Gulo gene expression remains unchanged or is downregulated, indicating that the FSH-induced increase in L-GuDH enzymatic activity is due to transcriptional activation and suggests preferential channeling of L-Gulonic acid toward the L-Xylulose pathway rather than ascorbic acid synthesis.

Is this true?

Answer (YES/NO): NO